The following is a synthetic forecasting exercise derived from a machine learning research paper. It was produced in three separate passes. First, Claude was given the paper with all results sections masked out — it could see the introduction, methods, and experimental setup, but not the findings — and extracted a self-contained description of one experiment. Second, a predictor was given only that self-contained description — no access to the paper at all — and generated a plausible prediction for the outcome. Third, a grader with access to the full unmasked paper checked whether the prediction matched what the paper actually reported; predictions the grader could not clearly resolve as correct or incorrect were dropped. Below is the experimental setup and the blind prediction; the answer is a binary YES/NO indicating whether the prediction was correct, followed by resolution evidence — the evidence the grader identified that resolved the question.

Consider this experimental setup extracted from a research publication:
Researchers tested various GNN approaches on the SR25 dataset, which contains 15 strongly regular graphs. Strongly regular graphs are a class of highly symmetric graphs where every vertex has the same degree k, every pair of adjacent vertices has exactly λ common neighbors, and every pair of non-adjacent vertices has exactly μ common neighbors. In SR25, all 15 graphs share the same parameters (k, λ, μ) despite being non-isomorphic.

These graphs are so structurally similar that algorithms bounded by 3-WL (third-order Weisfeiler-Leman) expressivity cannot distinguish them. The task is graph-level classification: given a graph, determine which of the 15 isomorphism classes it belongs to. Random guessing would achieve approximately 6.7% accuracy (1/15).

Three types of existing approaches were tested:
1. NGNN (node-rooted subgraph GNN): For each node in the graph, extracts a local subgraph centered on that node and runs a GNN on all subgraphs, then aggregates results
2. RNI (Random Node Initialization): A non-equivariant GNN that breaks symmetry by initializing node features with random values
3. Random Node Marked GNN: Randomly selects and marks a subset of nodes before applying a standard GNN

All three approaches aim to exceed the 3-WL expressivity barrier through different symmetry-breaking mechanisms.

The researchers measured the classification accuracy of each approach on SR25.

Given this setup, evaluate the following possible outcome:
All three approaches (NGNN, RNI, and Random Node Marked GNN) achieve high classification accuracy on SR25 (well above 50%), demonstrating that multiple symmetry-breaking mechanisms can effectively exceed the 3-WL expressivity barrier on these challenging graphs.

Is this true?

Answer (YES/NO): NO